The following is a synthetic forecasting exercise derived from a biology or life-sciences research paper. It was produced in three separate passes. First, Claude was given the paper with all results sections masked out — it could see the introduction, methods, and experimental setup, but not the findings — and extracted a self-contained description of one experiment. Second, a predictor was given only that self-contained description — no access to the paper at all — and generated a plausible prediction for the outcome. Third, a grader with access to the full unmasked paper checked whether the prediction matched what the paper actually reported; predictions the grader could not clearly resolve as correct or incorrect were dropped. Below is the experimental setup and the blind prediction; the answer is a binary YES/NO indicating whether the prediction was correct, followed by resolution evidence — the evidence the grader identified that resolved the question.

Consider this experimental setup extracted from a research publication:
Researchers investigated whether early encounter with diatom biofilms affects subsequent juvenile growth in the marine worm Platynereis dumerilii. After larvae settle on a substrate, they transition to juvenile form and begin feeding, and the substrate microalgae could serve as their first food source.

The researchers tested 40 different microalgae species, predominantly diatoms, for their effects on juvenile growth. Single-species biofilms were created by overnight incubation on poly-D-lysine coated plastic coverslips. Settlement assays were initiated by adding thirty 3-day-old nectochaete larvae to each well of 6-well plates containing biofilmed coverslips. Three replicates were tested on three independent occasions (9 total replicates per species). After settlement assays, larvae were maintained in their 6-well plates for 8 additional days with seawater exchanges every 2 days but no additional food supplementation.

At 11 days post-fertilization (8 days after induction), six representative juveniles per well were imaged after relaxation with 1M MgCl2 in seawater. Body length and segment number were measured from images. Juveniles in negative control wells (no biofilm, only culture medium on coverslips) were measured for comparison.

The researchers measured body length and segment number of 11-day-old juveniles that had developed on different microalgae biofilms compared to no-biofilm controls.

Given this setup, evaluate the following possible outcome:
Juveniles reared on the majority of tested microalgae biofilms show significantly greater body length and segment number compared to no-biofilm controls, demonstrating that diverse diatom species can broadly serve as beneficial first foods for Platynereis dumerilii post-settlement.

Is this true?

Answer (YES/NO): YES